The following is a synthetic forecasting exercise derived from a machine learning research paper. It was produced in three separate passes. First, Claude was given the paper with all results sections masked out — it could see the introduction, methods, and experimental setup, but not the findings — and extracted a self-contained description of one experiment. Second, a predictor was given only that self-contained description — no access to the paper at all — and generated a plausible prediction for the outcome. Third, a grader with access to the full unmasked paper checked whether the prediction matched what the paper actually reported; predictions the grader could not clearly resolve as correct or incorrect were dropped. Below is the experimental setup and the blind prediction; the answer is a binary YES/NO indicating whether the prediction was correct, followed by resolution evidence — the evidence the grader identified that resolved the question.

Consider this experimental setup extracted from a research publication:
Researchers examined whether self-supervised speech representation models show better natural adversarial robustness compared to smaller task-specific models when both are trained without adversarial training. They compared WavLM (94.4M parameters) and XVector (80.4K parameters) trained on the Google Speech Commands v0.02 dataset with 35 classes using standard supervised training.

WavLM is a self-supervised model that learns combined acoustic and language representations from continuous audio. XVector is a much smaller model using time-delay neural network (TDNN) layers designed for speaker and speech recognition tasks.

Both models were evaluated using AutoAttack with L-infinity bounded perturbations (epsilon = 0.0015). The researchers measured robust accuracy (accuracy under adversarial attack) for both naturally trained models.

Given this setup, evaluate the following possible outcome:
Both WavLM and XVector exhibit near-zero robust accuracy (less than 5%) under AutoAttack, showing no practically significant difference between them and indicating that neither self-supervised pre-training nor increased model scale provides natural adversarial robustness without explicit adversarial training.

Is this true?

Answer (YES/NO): YES